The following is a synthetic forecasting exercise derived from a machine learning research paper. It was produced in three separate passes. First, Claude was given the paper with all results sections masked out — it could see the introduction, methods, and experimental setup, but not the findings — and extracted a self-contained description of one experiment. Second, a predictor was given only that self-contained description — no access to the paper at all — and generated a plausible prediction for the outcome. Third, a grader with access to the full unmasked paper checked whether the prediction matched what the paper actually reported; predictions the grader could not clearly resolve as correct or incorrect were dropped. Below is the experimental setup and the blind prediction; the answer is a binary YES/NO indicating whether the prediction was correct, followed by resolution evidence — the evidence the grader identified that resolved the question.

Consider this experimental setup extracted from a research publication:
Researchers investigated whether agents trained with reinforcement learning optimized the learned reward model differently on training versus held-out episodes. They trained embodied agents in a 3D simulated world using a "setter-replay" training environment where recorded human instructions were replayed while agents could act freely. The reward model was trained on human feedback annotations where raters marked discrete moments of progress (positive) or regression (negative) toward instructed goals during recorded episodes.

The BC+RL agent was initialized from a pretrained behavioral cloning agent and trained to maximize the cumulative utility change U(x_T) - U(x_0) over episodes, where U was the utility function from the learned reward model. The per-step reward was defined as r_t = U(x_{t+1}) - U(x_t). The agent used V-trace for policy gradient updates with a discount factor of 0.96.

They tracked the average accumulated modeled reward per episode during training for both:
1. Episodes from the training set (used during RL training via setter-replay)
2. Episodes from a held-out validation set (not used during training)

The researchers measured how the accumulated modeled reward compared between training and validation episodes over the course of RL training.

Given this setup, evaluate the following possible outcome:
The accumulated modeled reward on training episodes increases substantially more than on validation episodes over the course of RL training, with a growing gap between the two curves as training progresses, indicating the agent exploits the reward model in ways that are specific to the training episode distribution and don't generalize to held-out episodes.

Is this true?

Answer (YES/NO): NO